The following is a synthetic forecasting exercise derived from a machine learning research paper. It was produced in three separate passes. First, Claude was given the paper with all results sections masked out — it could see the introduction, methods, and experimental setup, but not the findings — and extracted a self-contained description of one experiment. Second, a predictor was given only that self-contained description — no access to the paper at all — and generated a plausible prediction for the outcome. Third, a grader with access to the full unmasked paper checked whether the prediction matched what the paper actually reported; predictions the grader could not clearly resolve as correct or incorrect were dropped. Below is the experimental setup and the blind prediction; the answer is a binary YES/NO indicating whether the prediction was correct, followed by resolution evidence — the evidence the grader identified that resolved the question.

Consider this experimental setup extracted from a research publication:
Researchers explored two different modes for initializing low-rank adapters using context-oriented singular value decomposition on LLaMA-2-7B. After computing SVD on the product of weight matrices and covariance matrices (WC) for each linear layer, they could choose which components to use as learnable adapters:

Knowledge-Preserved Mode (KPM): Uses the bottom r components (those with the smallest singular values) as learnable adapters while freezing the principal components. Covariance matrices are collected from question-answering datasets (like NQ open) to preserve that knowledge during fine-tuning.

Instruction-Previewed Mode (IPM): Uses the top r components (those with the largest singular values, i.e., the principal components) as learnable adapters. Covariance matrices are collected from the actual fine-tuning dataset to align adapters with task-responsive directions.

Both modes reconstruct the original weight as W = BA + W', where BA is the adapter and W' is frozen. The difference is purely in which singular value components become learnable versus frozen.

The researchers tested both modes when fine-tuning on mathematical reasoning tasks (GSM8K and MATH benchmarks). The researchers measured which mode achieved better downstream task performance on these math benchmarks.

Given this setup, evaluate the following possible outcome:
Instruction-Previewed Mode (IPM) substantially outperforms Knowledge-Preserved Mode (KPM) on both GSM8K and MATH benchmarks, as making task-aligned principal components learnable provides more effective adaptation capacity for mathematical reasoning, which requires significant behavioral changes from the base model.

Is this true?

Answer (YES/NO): YES